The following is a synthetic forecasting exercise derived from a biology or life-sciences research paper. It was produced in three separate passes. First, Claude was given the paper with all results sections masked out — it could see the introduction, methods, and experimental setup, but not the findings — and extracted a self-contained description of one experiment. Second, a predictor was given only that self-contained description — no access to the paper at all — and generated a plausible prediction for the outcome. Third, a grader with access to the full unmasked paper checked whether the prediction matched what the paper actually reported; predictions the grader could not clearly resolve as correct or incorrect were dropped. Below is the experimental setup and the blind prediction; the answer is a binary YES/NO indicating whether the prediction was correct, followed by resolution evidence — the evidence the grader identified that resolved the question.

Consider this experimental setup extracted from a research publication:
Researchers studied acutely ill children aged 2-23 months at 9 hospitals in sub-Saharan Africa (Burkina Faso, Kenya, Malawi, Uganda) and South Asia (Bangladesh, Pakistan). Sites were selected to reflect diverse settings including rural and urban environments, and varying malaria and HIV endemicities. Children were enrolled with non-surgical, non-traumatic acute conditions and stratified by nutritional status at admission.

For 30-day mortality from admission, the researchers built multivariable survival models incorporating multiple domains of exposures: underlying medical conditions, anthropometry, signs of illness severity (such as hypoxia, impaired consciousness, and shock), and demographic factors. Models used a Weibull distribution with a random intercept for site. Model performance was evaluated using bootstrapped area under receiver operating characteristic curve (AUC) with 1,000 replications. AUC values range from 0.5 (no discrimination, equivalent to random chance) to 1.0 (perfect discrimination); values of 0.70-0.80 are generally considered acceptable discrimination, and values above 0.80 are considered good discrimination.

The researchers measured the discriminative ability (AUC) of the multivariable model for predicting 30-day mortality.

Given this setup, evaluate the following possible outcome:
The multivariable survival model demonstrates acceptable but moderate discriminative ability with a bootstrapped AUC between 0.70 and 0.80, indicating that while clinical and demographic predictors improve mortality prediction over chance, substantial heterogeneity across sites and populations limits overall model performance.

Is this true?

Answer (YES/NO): NO